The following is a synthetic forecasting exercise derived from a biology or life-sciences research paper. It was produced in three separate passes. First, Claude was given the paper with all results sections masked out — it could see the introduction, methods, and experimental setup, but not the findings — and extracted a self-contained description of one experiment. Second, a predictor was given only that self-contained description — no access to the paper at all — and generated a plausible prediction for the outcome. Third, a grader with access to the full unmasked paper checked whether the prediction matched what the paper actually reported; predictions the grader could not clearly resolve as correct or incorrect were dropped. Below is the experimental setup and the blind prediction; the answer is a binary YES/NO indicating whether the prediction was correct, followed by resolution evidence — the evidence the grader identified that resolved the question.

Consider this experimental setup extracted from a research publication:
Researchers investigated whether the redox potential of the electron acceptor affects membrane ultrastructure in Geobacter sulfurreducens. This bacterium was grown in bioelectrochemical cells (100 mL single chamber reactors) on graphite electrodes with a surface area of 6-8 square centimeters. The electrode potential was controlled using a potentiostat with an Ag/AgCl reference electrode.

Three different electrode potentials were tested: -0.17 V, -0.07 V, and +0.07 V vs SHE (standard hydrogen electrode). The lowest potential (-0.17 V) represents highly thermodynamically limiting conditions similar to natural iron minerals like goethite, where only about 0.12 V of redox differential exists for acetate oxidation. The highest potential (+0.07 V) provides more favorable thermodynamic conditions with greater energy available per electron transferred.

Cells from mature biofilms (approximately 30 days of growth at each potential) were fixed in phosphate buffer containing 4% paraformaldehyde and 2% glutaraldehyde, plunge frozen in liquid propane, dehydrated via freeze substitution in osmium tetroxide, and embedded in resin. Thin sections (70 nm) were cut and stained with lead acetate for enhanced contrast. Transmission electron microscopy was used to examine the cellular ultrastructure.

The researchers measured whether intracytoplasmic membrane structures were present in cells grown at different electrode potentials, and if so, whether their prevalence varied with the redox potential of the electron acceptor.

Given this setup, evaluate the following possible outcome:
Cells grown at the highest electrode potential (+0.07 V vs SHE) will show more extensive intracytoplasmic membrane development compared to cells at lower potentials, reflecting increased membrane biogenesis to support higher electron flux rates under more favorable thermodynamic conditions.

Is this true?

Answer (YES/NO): NO